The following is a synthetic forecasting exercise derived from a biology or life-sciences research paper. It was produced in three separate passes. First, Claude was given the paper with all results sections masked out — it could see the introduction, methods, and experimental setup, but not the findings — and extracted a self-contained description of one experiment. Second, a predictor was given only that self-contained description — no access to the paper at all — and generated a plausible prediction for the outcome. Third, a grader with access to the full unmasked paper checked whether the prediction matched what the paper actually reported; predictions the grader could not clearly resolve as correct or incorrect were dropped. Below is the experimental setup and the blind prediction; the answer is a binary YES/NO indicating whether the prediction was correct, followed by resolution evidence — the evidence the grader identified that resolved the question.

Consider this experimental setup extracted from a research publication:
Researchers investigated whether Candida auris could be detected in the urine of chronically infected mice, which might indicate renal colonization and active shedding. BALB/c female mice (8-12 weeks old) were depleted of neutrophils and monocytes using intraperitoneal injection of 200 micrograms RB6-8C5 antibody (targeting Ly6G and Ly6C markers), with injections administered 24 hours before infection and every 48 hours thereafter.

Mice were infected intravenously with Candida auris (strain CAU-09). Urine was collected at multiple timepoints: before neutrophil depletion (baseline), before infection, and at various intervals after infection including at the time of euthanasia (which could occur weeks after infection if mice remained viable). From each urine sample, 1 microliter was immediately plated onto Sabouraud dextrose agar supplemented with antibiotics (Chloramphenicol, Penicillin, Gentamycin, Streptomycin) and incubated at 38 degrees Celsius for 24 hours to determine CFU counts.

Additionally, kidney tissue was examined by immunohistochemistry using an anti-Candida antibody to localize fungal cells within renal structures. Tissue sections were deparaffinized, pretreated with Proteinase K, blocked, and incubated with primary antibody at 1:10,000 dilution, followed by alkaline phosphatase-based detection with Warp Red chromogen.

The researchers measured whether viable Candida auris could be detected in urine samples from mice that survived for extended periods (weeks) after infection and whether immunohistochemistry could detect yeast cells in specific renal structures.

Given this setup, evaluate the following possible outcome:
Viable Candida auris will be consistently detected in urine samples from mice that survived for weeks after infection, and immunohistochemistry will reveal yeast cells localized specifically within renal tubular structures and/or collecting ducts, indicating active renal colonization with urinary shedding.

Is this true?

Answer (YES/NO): YES